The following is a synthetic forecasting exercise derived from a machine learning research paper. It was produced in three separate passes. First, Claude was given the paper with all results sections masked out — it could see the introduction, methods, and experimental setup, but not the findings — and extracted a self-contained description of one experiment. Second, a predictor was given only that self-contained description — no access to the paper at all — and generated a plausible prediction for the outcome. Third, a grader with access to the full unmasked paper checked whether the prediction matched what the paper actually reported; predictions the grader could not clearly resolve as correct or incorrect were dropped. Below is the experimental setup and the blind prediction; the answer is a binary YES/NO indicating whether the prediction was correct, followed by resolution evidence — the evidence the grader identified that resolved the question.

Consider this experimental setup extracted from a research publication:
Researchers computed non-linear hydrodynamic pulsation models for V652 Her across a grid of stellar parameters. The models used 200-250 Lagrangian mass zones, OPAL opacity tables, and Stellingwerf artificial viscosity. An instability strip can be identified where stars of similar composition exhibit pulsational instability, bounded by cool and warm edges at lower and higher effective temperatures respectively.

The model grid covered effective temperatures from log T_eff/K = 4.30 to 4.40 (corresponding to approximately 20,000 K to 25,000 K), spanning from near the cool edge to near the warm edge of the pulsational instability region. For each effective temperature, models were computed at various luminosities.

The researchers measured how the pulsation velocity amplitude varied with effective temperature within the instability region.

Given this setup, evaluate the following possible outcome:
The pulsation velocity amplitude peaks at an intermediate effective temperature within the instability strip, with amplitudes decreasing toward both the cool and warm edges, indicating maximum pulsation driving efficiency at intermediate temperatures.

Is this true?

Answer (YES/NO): NO